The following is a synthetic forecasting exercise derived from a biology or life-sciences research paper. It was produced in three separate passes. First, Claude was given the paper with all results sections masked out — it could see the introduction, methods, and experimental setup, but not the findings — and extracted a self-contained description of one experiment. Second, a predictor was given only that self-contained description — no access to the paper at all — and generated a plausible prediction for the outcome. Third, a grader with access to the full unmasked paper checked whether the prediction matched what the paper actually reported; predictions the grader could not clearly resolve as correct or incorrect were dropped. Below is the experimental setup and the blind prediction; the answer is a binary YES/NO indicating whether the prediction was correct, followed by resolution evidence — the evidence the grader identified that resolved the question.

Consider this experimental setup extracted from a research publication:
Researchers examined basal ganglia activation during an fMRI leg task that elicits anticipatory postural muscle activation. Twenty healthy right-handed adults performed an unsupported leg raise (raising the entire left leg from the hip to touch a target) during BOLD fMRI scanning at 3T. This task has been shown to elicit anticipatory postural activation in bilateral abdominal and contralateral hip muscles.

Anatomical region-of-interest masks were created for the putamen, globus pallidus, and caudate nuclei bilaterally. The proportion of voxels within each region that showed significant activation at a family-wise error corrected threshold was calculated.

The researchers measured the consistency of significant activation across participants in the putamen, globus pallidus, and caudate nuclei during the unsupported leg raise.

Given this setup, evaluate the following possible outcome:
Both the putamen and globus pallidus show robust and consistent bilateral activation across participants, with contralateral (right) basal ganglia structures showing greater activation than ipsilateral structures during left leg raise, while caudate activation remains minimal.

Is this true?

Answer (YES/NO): NO